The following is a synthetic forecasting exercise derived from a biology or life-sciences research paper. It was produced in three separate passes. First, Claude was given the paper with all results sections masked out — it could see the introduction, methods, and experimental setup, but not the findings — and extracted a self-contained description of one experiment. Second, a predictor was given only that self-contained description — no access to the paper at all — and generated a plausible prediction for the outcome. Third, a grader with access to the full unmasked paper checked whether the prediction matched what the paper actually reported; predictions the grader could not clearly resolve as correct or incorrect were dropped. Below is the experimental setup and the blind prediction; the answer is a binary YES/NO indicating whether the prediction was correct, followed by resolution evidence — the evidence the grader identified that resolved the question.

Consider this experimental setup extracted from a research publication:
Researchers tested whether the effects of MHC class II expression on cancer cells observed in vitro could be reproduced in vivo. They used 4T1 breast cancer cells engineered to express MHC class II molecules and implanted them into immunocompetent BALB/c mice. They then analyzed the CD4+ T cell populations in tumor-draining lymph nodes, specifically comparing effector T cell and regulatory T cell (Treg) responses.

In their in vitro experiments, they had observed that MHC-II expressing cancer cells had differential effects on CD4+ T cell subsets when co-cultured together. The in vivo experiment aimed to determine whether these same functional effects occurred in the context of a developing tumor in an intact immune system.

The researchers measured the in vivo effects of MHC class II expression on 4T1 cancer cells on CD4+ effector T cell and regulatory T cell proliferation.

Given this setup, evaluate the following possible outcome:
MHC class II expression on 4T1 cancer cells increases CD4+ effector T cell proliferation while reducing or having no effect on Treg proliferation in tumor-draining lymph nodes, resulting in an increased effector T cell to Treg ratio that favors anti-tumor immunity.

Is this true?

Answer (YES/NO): NO